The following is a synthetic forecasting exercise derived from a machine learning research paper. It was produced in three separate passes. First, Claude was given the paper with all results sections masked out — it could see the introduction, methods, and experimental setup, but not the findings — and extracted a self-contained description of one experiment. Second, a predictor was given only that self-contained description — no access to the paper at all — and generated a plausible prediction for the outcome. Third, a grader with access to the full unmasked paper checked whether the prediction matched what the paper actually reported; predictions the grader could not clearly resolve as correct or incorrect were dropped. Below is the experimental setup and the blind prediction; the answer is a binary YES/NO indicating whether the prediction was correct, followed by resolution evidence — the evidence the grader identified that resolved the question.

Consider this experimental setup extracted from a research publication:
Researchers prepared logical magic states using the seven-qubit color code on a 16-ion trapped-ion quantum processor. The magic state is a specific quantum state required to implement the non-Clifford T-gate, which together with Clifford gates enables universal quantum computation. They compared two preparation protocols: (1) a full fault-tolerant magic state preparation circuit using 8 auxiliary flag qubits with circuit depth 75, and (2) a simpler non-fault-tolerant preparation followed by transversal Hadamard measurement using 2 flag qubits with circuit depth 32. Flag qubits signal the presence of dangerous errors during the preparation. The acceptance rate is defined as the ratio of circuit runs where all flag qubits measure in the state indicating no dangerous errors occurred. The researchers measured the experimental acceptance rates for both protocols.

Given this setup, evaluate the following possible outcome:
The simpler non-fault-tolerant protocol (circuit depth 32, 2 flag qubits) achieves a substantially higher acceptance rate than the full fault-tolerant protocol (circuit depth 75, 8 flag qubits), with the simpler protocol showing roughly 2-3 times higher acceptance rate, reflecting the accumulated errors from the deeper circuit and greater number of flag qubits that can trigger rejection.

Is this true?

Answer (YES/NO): NO